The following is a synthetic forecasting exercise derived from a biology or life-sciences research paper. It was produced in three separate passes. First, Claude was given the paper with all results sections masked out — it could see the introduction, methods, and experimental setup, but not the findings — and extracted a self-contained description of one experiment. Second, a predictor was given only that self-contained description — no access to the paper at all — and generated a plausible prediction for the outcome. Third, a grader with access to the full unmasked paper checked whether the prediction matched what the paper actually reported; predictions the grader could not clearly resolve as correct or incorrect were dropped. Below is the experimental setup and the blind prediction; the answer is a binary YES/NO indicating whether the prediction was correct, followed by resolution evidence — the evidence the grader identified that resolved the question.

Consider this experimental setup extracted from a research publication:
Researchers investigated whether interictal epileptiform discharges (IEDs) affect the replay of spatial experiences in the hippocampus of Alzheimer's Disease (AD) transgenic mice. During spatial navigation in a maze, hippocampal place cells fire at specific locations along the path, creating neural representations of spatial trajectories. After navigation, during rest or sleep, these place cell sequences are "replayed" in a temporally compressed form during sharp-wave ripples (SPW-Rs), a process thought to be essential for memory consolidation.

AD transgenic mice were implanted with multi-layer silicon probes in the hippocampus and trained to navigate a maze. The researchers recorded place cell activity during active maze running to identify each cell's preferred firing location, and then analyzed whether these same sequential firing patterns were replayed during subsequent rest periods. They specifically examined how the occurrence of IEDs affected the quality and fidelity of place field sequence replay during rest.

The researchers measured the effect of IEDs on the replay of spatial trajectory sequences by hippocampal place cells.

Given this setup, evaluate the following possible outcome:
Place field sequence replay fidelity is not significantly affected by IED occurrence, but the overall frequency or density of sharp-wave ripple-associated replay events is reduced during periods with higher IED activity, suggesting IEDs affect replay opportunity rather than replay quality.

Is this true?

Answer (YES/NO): YES